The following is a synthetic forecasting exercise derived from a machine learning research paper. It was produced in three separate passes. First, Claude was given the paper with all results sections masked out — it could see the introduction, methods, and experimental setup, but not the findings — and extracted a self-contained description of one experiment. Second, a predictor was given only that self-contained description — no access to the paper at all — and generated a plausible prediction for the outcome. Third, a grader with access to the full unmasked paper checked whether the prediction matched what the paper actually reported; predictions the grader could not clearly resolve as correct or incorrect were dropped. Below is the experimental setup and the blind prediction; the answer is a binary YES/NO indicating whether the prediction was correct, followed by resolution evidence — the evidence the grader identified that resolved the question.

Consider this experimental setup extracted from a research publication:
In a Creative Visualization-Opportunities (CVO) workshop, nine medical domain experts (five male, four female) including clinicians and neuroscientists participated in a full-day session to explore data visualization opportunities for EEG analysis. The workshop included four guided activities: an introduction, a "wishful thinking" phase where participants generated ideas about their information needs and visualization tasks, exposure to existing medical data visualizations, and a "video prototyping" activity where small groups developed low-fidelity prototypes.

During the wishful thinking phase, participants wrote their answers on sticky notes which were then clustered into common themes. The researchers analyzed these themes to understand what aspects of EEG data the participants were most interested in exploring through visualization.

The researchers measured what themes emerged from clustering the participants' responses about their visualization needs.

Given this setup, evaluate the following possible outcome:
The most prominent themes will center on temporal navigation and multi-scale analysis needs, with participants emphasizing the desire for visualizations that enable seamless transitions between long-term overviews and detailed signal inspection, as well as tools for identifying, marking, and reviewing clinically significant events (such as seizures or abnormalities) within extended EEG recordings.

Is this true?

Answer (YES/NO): NO